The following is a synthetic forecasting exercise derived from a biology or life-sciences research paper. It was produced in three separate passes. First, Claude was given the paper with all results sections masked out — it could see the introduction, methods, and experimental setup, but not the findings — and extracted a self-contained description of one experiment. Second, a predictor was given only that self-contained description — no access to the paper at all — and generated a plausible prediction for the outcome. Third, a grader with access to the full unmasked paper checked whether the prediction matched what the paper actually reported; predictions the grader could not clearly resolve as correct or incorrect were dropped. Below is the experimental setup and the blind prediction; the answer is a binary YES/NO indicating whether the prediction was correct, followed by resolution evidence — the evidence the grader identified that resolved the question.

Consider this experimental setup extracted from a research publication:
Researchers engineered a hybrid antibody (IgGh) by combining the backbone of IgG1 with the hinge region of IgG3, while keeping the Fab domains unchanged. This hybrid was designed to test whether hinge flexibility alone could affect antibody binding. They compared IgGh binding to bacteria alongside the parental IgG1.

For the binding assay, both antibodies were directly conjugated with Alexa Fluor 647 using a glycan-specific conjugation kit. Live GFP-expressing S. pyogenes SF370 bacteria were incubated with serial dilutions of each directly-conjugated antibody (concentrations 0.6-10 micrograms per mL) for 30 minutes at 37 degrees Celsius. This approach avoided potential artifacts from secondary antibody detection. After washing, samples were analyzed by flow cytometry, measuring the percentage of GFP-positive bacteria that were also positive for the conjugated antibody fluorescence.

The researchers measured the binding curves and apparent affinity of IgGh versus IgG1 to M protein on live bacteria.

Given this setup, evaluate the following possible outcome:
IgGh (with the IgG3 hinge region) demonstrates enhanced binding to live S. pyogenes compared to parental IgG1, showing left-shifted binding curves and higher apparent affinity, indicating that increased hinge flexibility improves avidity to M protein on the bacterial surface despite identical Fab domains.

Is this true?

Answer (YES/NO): NO